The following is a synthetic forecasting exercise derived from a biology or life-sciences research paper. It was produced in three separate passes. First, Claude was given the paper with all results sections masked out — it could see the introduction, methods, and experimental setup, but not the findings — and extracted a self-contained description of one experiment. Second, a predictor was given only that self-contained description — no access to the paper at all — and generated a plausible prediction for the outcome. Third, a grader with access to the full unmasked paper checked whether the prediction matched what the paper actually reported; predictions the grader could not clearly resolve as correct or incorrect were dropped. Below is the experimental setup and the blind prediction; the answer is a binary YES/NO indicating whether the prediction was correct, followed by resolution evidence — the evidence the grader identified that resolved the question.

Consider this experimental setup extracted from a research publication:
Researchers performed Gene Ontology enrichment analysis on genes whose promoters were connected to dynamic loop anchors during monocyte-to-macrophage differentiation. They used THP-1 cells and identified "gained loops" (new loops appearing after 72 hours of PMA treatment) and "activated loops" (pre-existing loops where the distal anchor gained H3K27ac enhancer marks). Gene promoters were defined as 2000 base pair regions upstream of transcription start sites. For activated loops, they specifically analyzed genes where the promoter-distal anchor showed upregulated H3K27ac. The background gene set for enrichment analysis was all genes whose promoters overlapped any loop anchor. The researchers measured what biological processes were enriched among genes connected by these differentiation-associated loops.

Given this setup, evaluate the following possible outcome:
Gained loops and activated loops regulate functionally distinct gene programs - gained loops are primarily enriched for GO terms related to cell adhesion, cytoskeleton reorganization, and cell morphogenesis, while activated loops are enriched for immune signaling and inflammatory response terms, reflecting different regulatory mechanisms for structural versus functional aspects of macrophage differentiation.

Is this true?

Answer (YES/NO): NO